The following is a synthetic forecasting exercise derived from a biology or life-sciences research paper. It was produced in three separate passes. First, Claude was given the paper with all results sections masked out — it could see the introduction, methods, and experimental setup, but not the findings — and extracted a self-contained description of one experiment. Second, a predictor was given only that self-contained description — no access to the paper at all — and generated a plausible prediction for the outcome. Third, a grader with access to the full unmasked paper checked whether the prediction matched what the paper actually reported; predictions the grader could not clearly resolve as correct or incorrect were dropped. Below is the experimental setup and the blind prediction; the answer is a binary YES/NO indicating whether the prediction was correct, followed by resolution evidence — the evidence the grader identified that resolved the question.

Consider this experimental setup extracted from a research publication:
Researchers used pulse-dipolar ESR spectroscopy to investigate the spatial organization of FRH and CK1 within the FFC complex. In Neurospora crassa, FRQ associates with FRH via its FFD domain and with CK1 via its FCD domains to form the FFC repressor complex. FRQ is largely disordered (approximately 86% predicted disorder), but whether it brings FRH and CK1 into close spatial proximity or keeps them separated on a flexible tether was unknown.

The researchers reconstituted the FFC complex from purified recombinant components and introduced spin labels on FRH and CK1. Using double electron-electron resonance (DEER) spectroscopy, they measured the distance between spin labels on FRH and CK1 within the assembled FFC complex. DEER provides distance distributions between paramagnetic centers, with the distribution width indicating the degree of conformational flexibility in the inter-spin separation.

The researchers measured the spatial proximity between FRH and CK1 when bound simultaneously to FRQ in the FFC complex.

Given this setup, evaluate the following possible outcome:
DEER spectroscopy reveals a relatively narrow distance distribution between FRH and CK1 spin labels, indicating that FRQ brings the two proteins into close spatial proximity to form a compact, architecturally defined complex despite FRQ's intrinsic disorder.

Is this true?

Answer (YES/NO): NO